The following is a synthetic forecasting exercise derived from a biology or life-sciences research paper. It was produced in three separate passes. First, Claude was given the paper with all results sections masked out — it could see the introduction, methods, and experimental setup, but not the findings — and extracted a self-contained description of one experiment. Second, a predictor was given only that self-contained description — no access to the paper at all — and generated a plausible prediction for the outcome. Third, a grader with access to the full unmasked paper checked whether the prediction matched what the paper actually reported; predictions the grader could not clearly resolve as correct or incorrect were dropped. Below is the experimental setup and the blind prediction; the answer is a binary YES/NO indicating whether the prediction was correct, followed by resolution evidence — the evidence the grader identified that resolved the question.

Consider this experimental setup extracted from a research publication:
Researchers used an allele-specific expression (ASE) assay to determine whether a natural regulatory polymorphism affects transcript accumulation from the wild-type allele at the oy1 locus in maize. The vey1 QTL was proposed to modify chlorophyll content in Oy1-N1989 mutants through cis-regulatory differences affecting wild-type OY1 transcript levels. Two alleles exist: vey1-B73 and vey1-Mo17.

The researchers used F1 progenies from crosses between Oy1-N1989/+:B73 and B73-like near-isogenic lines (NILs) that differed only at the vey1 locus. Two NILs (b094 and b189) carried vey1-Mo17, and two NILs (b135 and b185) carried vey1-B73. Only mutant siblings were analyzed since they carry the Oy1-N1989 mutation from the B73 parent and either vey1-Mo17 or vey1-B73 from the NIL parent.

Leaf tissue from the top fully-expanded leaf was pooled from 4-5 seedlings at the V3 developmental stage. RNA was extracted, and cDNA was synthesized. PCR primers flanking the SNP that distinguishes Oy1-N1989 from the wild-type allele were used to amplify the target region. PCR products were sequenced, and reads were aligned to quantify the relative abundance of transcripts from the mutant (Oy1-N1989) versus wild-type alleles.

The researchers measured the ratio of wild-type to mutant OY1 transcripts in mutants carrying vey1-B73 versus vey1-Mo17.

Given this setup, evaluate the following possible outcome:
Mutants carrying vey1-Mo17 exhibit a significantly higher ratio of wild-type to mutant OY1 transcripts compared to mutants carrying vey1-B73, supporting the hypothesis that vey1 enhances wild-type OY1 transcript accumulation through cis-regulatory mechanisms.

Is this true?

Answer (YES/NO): NO